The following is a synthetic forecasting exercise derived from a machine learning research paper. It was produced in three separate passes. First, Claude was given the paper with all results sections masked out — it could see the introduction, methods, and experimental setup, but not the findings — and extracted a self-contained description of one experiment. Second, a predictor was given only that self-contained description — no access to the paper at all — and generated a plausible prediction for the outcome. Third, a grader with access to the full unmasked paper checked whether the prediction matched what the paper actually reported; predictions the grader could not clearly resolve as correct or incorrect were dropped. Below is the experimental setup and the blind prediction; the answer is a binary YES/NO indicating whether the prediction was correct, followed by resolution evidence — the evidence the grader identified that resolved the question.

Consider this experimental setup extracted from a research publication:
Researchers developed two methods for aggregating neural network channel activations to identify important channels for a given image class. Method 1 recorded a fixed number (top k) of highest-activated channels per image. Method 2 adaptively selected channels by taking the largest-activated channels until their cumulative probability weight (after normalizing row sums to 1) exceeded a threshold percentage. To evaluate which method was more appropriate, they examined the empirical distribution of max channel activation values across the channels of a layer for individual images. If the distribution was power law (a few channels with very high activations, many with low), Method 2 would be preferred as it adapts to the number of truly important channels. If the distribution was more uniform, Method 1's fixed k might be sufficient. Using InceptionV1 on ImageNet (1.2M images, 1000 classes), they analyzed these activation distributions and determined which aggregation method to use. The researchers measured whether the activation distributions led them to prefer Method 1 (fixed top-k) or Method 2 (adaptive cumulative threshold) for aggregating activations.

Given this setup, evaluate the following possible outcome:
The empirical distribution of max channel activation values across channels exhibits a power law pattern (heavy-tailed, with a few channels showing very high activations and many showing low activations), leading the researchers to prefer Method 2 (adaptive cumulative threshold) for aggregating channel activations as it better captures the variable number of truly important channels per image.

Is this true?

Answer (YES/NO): YES